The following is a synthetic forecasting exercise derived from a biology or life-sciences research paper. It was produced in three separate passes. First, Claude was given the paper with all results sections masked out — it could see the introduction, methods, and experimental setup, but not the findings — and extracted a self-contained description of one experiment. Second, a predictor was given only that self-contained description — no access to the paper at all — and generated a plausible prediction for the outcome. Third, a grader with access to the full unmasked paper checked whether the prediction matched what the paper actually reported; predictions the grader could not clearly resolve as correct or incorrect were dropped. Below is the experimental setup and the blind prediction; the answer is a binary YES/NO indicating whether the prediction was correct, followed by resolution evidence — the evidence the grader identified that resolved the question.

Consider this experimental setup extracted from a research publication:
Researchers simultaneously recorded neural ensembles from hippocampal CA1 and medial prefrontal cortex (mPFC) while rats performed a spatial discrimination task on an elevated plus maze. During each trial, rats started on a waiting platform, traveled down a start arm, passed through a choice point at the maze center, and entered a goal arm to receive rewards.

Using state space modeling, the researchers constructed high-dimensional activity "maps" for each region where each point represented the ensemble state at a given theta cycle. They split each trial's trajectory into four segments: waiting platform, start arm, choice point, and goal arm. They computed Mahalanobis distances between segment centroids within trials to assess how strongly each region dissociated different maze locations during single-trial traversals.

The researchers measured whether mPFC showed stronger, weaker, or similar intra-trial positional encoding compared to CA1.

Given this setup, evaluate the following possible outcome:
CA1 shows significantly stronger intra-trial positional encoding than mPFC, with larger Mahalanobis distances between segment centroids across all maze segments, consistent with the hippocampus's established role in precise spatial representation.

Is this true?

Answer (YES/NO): NO